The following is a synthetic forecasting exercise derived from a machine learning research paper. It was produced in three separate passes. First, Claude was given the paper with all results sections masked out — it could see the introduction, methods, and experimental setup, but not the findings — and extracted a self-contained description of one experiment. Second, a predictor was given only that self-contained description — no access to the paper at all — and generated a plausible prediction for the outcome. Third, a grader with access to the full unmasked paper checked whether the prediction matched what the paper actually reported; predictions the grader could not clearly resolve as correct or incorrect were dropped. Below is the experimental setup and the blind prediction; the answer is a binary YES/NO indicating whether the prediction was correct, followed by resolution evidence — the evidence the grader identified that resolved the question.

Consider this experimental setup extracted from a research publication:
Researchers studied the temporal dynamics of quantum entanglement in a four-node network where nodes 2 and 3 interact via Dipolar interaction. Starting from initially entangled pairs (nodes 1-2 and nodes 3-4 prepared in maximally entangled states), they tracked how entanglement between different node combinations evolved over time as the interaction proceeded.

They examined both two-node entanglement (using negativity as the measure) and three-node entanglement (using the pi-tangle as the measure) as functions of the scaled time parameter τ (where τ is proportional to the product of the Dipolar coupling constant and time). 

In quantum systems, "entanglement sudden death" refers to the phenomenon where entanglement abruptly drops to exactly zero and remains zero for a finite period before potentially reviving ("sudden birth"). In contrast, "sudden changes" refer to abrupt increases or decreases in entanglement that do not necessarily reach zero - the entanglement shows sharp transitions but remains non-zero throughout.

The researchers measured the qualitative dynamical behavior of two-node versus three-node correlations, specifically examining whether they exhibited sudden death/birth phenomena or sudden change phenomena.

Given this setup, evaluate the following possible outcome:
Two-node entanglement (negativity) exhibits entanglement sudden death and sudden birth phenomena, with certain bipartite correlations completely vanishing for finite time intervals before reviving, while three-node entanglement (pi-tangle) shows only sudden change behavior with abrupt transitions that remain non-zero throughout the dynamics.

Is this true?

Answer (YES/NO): YES